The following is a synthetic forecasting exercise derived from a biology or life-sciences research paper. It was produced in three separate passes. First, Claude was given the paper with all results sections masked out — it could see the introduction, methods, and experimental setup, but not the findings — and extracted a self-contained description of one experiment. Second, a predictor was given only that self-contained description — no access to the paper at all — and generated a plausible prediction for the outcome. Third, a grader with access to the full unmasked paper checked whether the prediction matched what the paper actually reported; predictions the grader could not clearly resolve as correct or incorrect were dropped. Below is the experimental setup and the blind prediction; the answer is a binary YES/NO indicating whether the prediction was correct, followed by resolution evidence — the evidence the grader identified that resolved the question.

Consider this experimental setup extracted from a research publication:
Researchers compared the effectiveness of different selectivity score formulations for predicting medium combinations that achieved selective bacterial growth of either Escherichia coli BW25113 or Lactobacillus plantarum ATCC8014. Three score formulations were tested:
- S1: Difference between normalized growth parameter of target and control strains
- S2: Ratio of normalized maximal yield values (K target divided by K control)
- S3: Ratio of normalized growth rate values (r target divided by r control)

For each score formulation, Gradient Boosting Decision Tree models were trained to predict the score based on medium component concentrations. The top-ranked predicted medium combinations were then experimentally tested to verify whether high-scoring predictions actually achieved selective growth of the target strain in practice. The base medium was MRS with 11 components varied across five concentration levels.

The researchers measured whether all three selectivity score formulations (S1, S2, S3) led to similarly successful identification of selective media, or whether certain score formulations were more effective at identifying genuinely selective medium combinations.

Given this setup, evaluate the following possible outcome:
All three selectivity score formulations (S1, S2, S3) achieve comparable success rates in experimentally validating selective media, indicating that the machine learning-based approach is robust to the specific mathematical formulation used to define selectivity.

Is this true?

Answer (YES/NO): NO